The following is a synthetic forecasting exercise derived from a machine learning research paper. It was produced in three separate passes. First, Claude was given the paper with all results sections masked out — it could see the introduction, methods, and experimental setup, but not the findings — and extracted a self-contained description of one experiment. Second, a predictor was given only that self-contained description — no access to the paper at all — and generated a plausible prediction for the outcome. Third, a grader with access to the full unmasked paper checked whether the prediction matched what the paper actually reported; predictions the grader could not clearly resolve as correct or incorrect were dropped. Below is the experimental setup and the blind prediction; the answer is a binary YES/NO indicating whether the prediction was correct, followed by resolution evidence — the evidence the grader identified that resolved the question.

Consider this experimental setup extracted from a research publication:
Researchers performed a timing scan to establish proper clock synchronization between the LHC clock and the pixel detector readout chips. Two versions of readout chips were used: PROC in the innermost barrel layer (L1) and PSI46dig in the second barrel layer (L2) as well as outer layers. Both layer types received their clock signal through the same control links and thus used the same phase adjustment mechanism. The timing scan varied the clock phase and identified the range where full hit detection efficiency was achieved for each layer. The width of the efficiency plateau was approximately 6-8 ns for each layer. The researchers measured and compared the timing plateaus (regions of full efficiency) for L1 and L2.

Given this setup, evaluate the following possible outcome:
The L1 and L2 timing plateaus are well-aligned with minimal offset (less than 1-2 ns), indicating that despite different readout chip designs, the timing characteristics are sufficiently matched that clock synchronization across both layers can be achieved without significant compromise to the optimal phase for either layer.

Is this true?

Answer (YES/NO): NO